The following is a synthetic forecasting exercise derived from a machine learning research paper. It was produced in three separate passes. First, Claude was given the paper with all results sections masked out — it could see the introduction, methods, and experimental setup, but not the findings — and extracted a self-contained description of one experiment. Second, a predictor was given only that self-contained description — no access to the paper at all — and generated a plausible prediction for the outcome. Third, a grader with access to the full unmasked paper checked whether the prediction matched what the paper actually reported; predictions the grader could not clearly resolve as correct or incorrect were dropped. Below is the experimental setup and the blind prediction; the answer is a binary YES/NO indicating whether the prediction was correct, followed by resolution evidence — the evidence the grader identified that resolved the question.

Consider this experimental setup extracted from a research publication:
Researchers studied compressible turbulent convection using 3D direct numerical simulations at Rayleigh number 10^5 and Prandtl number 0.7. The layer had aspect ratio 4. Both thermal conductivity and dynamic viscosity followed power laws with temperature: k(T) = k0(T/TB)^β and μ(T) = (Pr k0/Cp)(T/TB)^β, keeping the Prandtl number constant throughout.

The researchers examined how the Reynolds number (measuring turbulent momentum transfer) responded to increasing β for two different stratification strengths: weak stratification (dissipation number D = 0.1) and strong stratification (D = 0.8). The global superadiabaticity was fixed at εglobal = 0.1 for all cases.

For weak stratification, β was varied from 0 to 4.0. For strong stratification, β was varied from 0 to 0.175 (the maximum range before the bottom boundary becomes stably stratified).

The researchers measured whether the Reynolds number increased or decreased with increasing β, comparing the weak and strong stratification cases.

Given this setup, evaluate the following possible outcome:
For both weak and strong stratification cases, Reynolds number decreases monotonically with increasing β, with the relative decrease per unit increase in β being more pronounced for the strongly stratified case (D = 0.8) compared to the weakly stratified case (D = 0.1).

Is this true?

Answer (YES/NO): NO